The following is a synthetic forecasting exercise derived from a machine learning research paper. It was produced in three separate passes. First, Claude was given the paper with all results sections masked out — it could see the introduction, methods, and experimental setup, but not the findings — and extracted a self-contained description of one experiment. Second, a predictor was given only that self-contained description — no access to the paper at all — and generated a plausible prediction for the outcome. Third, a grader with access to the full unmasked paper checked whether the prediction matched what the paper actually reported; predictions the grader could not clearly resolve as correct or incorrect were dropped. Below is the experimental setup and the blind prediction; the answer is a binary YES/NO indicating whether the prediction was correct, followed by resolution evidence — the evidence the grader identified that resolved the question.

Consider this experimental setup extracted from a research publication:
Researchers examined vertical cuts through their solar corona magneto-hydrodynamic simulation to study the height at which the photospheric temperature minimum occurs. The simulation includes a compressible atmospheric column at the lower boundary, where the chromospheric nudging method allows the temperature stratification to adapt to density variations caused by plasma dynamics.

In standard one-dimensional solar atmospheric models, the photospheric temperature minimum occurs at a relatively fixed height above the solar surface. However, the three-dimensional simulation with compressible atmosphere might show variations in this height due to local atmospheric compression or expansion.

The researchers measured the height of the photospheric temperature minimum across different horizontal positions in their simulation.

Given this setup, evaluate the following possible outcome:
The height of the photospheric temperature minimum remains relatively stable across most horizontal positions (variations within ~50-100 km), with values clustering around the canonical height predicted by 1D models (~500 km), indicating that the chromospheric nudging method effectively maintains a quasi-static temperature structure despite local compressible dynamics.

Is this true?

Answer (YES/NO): NO